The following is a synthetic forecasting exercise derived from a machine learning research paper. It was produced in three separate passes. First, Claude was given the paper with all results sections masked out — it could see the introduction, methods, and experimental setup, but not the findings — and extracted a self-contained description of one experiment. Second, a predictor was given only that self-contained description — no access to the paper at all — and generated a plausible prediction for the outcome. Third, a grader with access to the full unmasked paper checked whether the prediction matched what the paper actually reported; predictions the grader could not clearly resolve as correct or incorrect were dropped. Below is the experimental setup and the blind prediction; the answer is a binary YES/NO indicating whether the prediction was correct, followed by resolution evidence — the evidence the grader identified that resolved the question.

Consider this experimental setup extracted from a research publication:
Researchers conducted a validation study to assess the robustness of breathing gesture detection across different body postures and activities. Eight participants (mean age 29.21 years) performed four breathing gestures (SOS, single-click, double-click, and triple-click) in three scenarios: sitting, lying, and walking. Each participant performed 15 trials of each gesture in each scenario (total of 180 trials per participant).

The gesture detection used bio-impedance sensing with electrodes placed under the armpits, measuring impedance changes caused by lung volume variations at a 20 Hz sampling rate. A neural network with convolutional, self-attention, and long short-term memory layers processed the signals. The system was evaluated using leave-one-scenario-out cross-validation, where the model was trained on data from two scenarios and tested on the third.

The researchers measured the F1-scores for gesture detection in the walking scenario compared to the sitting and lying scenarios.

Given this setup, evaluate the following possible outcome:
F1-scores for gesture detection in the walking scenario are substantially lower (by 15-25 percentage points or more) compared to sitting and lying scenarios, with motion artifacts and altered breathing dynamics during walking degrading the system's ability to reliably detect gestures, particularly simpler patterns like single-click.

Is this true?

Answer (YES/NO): NO